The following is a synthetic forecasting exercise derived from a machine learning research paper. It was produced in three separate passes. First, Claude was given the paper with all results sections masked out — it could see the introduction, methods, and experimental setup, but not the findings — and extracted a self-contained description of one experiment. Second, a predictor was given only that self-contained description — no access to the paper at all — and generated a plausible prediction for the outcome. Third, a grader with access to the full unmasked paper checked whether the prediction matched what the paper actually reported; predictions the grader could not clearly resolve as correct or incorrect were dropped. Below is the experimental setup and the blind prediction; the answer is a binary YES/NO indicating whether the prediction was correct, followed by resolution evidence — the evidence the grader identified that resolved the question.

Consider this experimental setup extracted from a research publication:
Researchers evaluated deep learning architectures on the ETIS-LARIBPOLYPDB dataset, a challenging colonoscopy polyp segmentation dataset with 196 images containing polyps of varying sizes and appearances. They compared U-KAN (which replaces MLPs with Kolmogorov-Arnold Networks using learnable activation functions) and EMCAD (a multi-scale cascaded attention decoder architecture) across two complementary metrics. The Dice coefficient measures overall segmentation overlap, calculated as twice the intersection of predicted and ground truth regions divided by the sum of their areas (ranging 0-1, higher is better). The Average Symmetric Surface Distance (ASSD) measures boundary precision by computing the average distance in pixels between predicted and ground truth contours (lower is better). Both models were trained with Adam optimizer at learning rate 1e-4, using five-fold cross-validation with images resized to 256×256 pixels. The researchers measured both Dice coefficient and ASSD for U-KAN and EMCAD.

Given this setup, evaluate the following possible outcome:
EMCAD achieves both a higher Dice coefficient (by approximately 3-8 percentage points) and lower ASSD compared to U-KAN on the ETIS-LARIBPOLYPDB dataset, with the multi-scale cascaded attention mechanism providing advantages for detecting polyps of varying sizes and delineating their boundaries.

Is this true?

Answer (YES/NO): NO